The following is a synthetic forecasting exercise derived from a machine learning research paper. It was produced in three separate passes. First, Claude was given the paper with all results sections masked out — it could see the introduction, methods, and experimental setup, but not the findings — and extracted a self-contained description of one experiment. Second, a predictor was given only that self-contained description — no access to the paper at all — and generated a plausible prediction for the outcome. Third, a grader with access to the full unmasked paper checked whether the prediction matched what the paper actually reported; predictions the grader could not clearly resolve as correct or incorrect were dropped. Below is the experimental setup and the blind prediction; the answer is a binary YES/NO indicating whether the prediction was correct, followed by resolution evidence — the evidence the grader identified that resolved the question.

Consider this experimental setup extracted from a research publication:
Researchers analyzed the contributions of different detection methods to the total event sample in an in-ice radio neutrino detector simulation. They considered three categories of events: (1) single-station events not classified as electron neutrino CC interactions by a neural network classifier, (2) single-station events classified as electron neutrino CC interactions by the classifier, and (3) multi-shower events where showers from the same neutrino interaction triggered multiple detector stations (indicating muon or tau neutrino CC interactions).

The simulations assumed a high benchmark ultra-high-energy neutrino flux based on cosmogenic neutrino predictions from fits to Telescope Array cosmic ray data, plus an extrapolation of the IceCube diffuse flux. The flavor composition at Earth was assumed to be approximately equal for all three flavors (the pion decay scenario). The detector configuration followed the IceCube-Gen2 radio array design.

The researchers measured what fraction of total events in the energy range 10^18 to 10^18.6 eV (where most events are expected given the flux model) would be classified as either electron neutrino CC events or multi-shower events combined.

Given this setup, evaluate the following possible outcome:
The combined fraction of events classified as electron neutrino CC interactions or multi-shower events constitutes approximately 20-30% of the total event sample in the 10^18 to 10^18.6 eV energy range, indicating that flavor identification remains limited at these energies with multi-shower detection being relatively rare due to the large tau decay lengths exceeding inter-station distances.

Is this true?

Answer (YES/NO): NO